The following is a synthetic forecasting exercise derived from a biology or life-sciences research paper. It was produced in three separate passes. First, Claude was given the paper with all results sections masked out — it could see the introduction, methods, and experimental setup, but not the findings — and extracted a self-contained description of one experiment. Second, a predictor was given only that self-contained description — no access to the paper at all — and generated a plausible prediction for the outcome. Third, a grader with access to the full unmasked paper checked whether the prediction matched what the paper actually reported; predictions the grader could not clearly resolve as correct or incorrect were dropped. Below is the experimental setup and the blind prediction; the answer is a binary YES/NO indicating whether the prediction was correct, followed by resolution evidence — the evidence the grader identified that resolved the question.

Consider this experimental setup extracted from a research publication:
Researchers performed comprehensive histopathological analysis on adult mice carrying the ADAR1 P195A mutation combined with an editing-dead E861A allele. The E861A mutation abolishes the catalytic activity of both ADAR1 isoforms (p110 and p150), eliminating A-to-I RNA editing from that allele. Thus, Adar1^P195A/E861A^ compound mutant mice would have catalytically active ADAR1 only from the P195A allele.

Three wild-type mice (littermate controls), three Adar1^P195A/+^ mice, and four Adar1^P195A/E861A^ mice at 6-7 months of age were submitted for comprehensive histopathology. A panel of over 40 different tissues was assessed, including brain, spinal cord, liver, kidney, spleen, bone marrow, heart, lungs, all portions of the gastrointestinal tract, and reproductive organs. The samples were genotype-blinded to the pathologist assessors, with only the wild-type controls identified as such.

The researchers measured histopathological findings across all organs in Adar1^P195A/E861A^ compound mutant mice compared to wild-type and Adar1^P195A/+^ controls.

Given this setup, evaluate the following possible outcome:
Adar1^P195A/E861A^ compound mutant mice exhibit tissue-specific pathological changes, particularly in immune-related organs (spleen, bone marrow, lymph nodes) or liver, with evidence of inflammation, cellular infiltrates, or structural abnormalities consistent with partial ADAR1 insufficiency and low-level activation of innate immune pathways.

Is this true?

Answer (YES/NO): NO